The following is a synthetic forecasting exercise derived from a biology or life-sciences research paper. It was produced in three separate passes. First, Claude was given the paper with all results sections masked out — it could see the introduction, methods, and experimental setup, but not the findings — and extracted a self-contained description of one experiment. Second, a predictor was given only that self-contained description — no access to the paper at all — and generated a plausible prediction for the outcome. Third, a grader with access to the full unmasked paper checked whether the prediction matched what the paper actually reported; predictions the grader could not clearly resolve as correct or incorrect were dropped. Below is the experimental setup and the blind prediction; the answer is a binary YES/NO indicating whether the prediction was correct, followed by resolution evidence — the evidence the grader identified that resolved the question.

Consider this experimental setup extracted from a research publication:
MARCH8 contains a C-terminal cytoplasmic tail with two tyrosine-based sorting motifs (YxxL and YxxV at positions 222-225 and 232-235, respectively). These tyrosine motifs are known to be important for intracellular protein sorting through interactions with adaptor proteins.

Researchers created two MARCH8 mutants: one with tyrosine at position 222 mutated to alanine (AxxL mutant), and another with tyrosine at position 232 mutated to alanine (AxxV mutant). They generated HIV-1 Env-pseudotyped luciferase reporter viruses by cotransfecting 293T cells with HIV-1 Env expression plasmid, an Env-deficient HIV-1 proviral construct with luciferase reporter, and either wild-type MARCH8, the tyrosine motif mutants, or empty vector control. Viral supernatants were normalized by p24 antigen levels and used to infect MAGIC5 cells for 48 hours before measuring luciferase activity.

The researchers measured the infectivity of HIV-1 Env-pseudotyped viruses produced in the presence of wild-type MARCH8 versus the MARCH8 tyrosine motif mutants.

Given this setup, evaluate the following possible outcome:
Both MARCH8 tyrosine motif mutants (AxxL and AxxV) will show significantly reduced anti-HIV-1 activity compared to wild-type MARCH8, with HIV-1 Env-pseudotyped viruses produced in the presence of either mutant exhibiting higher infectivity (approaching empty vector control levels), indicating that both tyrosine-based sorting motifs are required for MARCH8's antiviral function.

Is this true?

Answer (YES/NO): NO